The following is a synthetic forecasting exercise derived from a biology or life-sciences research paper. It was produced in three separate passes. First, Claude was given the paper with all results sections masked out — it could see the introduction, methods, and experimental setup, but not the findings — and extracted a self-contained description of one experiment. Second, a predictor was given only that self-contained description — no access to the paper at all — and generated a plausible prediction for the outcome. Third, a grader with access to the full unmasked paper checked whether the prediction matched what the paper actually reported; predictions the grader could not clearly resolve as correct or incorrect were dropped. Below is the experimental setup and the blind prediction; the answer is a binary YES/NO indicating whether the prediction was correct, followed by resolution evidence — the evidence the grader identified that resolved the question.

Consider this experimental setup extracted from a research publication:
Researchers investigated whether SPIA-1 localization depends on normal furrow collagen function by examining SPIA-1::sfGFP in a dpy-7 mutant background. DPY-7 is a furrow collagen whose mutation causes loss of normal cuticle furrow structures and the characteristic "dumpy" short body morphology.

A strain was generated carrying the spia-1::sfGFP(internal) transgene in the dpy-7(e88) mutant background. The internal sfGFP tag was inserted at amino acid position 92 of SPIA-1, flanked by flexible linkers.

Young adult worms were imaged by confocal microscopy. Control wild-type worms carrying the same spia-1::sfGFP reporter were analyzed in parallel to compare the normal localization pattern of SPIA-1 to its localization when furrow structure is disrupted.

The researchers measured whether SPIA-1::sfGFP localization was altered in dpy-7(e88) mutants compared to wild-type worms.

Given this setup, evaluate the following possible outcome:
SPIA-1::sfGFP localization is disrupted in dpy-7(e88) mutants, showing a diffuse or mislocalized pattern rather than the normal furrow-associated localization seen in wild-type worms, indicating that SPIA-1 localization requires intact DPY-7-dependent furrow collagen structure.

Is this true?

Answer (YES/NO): YES